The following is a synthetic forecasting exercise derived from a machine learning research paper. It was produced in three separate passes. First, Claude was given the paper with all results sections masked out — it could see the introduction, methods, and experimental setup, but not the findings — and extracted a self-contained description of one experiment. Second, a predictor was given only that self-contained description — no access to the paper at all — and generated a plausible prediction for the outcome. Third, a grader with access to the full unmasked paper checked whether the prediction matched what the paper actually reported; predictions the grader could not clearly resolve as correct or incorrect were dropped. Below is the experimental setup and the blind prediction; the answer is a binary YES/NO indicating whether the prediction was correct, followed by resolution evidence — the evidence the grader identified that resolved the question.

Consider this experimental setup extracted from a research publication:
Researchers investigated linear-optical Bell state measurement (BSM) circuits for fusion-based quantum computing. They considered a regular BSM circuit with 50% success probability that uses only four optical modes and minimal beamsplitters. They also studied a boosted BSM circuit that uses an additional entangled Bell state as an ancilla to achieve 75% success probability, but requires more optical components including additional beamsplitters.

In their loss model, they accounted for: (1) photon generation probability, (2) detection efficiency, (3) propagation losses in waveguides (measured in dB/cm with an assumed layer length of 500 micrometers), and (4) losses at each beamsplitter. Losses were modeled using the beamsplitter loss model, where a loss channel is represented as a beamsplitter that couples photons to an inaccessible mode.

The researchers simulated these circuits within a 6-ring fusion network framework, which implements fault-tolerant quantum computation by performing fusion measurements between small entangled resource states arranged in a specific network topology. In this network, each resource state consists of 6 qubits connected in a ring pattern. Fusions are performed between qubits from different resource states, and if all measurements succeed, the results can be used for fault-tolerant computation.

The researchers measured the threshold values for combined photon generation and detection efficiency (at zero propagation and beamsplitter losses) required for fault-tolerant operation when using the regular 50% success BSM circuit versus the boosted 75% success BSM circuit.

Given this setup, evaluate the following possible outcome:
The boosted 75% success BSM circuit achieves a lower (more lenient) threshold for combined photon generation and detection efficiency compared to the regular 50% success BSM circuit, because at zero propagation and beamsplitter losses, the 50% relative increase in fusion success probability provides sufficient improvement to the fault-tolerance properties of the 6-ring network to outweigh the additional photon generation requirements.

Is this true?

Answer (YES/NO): YES